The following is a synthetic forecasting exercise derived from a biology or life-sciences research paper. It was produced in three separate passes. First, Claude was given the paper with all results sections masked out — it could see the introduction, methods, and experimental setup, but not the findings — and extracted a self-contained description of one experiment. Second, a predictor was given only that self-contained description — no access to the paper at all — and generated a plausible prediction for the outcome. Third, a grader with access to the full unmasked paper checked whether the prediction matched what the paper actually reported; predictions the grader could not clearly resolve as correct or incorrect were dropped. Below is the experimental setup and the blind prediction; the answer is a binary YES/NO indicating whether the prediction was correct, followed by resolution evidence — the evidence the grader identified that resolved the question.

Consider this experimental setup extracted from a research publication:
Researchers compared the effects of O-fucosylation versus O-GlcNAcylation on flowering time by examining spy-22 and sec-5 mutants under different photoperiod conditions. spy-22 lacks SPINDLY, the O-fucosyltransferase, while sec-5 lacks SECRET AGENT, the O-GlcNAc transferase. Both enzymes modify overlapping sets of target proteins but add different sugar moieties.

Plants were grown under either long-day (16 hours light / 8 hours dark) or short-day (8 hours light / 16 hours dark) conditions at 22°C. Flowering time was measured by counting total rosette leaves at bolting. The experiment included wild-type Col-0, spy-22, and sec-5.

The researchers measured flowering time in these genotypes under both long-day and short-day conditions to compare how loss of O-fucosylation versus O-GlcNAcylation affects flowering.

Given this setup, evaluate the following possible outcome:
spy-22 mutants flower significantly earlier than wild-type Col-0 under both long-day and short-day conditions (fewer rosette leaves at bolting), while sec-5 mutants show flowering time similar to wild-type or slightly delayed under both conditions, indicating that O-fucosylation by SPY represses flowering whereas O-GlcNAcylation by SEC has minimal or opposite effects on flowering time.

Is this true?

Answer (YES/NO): NO